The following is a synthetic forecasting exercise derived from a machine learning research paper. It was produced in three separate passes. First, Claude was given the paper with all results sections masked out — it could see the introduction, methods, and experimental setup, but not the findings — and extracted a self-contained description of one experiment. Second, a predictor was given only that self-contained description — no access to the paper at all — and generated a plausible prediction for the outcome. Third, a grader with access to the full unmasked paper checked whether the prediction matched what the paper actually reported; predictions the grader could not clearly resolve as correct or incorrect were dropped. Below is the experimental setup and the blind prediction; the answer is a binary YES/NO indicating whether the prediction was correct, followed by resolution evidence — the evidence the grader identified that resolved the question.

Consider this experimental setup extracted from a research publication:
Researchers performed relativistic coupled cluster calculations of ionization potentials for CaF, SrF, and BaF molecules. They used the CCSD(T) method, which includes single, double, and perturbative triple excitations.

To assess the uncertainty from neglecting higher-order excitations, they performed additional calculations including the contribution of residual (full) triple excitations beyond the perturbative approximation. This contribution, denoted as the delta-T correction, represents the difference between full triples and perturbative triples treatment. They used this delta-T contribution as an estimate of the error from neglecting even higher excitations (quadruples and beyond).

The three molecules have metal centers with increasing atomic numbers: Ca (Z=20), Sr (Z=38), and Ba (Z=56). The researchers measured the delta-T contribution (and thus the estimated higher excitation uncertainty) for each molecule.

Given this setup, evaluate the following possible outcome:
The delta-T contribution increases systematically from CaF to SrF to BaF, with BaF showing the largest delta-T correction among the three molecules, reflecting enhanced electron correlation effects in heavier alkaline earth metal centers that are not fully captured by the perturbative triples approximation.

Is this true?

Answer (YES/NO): YES